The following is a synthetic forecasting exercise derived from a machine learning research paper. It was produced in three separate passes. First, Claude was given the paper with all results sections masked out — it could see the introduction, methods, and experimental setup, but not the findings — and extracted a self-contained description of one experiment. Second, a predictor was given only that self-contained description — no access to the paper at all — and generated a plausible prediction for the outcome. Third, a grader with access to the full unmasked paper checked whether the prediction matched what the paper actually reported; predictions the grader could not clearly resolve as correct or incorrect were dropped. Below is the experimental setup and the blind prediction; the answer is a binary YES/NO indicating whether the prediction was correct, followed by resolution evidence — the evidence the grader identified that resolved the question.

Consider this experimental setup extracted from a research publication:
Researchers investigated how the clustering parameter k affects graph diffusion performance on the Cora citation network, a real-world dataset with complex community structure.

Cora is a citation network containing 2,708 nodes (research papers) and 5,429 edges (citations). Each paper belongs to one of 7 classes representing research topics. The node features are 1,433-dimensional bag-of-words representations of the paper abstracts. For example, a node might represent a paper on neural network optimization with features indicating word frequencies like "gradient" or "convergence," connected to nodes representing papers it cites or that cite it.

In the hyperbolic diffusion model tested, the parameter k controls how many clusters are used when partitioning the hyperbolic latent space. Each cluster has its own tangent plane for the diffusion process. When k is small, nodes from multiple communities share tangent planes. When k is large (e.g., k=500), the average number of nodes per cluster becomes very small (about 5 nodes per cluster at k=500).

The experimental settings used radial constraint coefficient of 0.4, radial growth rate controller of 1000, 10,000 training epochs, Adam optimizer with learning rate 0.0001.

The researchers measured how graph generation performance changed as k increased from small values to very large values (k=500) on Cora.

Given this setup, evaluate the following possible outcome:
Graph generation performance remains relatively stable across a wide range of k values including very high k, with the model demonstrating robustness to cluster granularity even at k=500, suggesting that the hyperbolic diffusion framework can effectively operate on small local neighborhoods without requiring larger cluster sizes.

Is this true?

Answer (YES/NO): NO